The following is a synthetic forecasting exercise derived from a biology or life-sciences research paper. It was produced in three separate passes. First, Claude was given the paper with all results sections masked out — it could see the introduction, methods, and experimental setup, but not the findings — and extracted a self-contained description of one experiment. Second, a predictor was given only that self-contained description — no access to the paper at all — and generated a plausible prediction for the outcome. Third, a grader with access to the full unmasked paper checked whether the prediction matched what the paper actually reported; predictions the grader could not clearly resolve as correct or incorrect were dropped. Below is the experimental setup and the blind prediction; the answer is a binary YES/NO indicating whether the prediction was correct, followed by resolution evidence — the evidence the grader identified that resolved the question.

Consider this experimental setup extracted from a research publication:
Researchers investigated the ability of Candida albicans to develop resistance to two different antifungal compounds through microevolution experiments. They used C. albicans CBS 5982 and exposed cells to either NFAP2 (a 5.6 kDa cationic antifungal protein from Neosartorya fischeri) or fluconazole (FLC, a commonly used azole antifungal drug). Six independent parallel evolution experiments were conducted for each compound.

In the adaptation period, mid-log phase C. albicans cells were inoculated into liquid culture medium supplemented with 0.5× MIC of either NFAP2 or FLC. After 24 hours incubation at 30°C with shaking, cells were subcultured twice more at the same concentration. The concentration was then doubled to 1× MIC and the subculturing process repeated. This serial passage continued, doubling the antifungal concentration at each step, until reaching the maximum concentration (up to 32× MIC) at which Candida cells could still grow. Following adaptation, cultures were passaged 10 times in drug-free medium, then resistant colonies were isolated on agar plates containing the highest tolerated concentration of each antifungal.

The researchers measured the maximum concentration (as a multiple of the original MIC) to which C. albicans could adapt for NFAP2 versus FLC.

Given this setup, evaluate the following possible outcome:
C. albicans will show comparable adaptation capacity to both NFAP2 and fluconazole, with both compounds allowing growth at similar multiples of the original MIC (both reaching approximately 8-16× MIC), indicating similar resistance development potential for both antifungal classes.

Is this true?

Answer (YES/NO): NO